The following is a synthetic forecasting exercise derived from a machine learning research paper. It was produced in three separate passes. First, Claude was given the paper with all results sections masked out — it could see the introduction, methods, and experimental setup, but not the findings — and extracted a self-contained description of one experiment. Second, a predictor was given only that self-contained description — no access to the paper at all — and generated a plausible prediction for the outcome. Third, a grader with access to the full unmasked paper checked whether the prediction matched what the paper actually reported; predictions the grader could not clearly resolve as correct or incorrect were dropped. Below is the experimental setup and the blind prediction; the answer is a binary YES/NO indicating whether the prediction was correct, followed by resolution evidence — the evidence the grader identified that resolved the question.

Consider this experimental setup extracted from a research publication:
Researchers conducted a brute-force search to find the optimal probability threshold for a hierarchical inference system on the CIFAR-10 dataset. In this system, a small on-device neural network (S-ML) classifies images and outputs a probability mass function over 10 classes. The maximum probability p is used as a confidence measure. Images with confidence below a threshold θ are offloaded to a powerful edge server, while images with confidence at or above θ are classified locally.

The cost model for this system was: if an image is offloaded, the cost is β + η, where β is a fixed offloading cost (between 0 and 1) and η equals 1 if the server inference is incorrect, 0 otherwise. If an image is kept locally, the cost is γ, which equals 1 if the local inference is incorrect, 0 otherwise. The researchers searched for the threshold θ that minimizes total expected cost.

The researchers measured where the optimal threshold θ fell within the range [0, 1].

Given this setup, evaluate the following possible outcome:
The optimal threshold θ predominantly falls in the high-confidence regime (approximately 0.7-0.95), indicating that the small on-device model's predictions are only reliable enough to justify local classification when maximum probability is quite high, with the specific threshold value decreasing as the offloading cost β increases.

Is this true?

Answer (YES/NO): NO